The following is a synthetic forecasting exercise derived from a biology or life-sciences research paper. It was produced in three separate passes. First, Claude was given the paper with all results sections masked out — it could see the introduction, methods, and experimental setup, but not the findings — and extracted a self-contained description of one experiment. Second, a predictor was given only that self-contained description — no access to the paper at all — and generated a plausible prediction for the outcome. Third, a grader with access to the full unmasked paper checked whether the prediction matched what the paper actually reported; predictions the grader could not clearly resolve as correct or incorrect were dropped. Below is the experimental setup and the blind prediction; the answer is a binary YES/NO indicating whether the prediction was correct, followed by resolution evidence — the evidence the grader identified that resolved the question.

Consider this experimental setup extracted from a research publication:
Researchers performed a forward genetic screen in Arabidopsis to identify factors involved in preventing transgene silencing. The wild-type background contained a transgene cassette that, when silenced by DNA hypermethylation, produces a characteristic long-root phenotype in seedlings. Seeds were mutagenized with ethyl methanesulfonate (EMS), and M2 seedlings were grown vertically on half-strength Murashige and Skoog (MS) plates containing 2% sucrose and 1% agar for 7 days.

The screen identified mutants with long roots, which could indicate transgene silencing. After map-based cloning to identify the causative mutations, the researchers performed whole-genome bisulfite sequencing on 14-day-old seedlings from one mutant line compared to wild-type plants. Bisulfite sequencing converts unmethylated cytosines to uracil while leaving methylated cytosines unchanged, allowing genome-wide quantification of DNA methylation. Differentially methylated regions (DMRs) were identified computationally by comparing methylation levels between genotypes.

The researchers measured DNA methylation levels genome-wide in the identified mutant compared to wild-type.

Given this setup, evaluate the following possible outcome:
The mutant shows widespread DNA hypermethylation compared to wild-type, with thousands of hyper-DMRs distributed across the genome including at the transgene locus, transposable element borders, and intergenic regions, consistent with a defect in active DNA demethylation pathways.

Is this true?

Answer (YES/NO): NO